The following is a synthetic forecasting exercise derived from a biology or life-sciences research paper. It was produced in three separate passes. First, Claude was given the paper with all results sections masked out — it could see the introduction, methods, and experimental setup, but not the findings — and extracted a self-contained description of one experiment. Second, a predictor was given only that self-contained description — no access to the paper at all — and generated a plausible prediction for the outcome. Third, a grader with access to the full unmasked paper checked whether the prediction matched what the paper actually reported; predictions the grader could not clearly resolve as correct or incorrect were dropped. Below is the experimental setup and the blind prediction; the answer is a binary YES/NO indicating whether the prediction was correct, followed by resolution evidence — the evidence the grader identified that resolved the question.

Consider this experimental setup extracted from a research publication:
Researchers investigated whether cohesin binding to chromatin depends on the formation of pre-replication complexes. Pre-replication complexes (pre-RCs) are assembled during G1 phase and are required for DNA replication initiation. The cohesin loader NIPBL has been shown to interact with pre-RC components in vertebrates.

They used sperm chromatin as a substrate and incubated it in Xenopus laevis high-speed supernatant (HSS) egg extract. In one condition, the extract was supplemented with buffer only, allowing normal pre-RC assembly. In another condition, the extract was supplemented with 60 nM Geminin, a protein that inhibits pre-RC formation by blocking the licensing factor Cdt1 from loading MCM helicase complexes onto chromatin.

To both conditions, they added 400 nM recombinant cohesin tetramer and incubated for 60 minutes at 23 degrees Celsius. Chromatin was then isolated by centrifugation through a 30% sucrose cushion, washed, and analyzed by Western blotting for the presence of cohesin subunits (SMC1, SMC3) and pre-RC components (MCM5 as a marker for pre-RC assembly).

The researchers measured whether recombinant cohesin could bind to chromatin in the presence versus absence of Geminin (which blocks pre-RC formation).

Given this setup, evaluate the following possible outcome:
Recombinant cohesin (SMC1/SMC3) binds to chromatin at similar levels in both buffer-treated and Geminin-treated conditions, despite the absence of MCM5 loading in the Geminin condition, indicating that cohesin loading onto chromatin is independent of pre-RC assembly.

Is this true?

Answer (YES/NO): NO